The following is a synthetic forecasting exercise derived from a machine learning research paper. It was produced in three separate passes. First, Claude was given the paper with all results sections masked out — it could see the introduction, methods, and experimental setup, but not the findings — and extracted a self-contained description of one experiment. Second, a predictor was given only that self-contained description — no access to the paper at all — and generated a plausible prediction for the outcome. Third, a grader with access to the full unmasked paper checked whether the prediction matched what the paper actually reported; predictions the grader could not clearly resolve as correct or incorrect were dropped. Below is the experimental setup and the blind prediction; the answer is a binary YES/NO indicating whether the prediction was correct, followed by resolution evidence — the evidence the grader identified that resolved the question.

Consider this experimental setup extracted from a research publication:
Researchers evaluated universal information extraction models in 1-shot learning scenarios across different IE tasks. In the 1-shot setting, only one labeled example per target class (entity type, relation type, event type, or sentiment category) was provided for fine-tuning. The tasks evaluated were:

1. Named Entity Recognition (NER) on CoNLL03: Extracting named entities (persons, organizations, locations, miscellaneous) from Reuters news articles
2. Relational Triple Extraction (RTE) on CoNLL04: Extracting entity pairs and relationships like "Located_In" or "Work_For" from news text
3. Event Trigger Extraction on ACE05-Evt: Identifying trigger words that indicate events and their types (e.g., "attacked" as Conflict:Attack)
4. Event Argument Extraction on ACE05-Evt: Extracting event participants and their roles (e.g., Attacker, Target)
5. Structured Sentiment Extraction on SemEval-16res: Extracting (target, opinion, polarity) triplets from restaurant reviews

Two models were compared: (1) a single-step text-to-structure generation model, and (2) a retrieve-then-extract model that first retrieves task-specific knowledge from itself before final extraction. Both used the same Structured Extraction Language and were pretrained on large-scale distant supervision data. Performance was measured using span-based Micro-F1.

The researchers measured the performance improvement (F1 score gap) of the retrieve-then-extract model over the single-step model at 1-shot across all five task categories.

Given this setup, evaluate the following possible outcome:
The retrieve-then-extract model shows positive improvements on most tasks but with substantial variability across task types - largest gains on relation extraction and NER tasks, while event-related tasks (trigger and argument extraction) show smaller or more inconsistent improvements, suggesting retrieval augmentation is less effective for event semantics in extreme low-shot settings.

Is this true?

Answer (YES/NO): NO